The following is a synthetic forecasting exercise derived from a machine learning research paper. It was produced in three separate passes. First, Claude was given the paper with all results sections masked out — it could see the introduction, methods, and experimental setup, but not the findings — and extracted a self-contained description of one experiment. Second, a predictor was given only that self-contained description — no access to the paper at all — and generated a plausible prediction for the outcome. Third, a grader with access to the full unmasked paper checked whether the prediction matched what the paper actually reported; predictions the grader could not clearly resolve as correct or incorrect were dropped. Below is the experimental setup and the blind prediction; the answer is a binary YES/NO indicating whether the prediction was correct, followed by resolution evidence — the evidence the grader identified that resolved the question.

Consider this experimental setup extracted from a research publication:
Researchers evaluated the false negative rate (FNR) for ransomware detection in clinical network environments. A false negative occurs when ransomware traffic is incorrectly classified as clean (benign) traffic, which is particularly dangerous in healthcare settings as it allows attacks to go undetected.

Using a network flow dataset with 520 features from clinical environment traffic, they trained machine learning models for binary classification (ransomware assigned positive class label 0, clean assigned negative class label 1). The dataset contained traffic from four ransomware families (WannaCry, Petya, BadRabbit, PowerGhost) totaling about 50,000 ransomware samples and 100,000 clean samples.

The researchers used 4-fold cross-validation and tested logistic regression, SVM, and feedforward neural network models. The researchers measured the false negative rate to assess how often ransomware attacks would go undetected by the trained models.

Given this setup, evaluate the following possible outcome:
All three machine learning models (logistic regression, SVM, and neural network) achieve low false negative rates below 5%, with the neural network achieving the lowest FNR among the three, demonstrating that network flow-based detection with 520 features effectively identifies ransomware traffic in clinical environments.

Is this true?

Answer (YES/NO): NO